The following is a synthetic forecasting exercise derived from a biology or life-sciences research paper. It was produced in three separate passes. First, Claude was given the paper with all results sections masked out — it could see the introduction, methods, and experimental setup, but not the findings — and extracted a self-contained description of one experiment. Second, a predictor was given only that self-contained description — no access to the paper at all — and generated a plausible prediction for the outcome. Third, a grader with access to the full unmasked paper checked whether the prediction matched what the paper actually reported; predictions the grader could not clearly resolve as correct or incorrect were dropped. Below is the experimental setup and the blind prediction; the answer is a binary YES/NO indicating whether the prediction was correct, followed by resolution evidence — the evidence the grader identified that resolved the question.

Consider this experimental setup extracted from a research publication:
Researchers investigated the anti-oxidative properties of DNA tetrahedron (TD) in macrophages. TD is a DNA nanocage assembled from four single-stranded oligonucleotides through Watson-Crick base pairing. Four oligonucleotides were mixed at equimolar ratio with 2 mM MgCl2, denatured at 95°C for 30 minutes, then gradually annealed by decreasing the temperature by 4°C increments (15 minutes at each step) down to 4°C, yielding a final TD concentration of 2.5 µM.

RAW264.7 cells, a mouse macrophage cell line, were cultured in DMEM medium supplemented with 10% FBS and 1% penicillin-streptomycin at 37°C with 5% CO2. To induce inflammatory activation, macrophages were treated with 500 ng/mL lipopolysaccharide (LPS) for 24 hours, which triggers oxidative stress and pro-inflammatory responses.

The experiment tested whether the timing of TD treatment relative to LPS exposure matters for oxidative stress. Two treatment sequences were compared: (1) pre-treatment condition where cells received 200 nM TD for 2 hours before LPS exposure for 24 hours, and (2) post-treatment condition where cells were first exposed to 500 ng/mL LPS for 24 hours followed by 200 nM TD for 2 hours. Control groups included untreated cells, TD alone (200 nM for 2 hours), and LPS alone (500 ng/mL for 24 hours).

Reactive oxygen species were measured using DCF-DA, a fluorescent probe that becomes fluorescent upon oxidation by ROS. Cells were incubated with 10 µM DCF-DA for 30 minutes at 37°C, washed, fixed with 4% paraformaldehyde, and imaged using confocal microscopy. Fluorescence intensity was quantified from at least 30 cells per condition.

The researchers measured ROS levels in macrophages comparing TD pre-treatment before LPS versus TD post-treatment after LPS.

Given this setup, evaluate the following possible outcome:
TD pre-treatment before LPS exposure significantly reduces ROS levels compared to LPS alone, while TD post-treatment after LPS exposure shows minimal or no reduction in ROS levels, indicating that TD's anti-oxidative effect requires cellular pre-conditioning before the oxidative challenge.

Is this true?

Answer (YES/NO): NO